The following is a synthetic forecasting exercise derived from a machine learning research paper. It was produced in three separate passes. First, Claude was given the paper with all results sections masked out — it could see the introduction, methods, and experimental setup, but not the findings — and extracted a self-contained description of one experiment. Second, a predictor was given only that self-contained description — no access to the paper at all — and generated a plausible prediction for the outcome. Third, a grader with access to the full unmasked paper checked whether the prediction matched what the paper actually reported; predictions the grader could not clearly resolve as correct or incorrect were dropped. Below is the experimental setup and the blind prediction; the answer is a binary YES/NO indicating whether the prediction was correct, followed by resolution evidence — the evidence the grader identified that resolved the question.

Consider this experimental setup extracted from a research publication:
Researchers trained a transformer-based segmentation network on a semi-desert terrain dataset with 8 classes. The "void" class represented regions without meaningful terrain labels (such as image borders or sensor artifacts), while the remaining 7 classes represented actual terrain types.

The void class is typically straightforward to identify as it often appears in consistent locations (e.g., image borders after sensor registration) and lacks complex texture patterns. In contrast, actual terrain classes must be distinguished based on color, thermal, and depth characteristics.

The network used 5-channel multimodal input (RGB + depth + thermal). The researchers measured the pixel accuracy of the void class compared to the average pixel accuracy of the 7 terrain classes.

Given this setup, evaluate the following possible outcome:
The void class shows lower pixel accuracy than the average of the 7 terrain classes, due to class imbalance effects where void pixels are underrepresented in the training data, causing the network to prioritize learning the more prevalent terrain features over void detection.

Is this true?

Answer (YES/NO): NO